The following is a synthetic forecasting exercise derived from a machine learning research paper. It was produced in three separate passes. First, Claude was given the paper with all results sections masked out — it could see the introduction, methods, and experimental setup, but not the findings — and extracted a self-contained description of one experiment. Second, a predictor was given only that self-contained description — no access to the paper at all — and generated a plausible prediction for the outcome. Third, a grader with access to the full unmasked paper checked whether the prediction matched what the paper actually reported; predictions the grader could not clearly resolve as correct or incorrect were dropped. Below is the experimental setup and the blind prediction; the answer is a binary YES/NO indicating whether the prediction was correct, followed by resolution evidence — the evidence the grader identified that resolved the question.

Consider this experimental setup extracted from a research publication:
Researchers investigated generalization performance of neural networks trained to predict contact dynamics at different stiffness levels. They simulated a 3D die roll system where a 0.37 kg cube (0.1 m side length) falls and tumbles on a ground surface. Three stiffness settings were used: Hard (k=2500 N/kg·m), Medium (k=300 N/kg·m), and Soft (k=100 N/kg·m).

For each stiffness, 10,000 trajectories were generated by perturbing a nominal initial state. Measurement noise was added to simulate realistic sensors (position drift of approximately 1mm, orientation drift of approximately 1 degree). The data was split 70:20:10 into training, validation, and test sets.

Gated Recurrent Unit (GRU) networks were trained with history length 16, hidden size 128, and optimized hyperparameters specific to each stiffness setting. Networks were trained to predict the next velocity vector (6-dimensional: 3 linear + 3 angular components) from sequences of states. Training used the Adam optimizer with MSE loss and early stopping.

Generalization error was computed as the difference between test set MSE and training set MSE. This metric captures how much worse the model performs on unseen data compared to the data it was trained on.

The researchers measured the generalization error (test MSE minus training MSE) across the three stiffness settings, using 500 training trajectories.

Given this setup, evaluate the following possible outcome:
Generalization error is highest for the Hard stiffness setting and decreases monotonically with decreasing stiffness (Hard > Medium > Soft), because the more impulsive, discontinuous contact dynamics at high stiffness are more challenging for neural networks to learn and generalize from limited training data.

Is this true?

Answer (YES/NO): YES